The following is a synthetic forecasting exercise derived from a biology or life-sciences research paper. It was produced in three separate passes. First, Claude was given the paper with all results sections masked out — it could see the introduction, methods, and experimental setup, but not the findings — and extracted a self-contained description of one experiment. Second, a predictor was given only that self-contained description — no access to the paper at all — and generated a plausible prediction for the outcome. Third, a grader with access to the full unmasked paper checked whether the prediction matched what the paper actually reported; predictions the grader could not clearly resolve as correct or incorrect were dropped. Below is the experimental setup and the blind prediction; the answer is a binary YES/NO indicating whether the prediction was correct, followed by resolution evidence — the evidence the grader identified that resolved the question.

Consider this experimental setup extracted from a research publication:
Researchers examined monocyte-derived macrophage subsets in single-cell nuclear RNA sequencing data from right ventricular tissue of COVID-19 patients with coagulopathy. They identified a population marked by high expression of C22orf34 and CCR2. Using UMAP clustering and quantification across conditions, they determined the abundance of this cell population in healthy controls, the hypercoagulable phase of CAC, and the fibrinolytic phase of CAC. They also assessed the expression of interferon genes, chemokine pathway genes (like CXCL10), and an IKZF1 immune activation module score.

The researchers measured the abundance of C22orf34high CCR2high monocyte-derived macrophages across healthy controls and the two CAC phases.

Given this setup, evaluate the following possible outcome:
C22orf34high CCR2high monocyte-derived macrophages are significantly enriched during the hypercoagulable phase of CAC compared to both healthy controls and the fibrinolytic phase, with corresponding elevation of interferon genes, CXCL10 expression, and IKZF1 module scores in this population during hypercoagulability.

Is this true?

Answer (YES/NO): NO